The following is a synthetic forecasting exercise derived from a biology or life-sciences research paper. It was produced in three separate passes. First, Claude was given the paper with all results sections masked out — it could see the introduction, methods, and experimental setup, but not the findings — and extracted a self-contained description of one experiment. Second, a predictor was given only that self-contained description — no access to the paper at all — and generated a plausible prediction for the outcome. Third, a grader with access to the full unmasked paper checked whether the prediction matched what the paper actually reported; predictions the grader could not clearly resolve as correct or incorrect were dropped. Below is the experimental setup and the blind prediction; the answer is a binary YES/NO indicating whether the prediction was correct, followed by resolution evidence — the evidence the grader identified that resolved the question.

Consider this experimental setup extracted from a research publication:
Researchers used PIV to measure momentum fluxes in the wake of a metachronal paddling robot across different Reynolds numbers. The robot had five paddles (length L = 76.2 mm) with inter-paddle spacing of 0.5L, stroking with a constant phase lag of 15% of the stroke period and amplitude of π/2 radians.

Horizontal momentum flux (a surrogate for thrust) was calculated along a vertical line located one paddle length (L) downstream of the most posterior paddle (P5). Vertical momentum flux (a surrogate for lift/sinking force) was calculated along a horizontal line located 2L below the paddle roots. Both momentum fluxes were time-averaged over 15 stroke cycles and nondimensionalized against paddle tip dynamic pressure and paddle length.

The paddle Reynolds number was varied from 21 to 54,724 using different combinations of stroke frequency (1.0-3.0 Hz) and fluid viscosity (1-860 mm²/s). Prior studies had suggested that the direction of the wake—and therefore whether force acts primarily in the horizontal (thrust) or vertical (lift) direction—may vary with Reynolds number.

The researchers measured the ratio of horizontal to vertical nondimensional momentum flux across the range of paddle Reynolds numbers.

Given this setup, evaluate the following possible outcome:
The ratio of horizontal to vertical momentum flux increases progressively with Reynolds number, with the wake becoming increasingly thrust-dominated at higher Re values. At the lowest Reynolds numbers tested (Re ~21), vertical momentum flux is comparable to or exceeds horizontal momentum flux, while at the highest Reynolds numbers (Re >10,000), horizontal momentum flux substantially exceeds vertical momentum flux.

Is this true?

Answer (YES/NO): NO